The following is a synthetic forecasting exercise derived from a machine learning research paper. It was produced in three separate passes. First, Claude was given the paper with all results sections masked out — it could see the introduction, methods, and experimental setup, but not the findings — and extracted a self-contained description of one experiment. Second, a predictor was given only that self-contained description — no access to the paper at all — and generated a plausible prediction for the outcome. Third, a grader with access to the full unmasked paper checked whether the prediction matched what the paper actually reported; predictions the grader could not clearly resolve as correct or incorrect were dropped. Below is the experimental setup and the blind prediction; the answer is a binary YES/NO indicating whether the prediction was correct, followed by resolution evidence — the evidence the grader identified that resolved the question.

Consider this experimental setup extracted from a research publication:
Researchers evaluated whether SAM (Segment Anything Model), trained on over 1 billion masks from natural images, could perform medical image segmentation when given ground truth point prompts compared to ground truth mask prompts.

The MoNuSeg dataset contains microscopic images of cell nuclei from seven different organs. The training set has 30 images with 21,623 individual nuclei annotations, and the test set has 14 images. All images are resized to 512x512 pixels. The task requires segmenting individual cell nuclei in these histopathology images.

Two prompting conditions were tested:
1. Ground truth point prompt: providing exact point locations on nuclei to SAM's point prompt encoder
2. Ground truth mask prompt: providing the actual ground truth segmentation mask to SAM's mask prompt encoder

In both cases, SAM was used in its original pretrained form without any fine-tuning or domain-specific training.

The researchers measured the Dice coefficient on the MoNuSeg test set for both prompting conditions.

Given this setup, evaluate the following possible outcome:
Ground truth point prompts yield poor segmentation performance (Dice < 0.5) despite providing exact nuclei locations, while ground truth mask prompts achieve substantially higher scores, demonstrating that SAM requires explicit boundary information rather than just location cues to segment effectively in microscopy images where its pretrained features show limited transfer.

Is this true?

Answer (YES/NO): NO